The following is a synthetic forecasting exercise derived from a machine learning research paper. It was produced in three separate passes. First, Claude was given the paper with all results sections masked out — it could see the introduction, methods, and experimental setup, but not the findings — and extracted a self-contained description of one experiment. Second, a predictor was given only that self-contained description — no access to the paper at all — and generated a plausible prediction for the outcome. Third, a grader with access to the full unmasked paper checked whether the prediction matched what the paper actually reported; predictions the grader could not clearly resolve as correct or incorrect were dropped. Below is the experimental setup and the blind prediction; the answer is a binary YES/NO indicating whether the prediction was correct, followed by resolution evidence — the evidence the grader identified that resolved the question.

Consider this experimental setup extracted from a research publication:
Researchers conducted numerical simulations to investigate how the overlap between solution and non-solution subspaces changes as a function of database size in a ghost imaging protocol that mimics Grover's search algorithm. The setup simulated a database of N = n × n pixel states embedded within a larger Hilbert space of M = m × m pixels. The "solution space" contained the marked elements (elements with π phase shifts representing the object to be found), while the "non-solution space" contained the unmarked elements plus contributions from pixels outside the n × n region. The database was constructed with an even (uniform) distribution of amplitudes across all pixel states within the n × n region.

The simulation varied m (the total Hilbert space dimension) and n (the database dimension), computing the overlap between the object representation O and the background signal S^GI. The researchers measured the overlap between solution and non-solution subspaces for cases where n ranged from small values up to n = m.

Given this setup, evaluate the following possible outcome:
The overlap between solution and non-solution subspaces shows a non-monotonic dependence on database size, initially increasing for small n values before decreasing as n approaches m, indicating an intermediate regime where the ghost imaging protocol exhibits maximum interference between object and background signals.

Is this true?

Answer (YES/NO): NO